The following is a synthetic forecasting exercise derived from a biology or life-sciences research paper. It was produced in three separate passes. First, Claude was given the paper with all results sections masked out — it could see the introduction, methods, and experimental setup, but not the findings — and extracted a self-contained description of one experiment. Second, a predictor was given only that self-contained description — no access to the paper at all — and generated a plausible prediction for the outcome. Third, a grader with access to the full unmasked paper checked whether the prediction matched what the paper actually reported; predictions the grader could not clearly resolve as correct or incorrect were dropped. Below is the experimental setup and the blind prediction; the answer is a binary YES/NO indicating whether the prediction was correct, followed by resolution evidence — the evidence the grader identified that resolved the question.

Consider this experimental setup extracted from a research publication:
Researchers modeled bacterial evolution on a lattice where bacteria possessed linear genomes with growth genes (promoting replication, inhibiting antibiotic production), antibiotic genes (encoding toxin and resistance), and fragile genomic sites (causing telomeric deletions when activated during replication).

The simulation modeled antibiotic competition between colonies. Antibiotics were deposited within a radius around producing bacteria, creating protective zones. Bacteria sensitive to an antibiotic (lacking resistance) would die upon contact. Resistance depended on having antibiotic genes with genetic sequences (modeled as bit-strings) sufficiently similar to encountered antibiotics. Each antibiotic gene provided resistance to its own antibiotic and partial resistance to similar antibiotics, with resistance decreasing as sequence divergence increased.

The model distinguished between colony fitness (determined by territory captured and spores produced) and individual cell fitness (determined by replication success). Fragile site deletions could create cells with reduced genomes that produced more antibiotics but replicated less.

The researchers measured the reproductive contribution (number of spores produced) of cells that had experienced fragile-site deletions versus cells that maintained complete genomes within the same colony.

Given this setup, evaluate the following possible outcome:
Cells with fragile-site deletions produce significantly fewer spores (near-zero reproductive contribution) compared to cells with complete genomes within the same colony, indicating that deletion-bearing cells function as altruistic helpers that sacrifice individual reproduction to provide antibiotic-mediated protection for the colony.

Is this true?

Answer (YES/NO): YES